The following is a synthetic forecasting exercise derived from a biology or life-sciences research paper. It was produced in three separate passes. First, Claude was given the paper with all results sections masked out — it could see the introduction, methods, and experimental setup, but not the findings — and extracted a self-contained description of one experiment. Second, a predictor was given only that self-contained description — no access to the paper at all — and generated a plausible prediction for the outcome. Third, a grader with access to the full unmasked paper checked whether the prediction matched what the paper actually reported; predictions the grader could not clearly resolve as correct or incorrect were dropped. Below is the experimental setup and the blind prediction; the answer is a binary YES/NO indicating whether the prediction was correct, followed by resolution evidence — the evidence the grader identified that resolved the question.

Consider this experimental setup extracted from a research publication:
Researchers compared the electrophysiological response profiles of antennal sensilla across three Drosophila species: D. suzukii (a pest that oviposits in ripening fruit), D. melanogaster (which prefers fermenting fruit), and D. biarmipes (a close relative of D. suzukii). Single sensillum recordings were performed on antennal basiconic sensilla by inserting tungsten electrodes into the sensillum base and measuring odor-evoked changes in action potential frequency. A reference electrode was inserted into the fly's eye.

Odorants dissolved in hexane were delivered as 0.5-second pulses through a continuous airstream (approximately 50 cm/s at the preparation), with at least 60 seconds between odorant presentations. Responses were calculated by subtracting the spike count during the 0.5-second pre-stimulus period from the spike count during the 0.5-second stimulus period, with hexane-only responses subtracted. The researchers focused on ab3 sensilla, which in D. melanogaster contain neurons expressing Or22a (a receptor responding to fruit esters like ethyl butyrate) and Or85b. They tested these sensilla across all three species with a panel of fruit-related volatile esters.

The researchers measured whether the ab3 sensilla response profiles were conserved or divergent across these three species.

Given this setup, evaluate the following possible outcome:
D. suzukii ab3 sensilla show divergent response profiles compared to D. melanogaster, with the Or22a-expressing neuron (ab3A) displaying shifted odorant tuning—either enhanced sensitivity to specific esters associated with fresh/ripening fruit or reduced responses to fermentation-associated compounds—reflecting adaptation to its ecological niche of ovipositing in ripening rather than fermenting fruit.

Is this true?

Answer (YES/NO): YES